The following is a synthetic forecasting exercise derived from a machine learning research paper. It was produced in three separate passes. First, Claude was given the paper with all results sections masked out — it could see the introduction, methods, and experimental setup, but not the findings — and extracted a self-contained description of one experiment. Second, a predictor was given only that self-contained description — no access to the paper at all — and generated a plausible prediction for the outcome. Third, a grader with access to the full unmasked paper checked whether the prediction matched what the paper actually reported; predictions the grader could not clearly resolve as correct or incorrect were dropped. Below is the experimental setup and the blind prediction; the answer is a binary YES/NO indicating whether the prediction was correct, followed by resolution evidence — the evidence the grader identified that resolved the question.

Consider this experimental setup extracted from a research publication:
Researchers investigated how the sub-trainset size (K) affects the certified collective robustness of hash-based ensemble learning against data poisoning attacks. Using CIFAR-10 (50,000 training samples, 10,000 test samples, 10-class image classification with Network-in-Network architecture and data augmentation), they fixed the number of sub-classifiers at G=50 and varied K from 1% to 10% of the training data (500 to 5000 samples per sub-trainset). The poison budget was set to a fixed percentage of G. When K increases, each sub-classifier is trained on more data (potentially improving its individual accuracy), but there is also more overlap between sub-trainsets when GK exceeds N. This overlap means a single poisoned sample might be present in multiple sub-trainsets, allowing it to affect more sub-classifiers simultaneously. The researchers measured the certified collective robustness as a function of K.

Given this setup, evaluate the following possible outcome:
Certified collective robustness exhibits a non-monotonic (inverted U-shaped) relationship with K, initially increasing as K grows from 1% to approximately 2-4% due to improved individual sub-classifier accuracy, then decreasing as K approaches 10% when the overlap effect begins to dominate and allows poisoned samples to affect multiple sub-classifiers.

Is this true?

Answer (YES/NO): YES